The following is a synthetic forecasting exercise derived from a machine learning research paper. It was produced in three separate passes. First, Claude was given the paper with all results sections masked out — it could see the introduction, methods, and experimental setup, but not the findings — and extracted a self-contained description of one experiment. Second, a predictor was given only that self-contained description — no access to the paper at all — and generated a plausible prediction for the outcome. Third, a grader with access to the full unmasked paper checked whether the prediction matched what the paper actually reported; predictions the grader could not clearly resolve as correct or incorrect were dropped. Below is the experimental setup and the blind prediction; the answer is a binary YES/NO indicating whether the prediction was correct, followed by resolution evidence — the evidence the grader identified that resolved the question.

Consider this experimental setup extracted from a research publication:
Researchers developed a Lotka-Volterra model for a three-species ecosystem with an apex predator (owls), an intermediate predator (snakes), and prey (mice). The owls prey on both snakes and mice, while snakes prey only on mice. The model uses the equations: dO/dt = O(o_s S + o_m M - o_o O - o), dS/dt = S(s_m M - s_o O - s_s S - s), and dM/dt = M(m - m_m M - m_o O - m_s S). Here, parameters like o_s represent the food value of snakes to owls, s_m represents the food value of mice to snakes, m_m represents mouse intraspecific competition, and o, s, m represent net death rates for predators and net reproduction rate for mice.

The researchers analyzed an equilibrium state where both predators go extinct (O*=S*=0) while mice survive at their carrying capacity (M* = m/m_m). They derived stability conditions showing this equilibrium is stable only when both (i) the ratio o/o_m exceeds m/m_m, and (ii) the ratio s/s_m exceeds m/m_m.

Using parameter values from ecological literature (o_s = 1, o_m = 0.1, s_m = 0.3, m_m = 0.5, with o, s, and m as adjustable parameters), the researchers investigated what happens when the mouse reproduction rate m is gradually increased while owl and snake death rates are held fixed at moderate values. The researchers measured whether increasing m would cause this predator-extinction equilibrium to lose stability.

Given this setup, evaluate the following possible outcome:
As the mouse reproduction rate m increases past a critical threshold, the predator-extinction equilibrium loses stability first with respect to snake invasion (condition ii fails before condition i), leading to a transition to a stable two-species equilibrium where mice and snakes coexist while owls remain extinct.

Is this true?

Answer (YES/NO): YES